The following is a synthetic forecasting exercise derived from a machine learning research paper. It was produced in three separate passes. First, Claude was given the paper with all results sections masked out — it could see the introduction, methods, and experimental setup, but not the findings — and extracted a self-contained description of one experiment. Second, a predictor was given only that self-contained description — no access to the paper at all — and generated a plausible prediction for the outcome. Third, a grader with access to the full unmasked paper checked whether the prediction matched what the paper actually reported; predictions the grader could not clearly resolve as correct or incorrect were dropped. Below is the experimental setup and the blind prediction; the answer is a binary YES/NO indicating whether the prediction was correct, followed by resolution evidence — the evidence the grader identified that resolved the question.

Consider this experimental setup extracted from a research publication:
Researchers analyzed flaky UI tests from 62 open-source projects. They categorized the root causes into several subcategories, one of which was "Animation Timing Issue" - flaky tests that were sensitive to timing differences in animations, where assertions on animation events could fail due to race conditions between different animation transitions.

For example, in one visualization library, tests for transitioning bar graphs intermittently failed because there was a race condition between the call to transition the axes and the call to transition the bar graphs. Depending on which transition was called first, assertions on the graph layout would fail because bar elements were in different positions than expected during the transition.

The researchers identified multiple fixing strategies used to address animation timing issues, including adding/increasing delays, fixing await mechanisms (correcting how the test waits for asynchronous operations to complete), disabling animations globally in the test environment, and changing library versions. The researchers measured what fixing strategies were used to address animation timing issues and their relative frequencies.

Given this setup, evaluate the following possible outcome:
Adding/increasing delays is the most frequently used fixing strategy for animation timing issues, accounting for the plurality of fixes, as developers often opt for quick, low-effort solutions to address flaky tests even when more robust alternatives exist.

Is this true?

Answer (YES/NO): NO